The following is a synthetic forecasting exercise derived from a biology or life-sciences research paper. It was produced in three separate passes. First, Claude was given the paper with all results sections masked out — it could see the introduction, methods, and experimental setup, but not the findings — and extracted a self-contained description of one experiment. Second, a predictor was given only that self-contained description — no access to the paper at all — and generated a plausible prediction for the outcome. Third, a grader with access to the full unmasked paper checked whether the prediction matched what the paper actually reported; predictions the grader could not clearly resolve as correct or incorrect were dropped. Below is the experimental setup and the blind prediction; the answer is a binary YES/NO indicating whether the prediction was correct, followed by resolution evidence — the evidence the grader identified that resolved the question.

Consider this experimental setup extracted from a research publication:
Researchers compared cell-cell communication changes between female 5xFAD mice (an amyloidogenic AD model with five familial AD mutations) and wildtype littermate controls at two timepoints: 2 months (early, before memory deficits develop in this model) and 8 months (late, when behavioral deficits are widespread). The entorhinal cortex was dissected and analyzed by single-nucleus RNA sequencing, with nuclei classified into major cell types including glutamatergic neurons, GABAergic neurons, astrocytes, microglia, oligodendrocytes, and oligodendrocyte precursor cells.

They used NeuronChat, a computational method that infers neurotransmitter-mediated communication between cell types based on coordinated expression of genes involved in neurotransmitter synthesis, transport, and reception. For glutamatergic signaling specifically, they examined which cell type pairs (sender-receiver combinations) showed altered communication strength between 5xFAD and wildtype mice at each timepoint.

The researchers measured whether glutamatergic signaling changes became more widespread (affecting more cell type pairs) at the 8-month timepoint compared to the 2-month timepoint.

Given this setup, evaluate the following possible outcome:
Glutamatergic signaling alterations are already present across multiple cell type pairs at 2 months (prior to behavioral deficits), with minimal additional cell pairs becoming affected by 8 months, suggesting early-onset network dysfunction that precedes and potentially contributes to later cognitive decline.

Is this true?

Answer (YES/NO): NO